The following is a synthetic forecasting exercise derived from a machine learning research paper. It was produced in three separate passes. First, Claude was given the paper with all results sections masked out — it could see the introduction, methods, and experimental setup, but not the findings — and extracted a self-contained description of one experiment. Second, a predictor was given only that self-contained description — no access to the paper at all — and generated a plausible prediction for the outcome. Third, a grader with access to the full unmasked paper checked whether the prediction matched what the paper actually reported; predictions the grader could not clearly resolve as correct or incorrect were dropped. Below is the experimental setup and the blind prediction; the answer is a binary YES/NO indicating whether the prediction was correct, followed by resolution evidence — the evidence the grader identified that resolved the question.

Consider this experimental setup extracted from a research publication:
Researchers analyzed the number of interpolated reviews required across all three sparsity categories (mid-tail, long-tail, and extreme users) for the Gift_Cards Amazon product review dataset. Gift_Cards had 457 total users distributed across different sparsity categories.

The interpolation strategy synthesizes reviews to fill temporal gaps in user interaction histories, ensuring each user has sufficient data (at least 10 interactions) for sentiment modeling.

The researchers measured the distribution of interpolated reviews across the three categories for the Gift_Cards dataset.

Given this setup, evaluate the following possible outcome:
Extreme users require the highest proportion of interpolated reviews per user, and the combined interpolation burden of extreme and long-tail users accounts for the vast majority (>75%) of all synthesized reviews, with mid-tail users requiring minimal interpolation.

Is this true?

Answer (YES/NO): NO